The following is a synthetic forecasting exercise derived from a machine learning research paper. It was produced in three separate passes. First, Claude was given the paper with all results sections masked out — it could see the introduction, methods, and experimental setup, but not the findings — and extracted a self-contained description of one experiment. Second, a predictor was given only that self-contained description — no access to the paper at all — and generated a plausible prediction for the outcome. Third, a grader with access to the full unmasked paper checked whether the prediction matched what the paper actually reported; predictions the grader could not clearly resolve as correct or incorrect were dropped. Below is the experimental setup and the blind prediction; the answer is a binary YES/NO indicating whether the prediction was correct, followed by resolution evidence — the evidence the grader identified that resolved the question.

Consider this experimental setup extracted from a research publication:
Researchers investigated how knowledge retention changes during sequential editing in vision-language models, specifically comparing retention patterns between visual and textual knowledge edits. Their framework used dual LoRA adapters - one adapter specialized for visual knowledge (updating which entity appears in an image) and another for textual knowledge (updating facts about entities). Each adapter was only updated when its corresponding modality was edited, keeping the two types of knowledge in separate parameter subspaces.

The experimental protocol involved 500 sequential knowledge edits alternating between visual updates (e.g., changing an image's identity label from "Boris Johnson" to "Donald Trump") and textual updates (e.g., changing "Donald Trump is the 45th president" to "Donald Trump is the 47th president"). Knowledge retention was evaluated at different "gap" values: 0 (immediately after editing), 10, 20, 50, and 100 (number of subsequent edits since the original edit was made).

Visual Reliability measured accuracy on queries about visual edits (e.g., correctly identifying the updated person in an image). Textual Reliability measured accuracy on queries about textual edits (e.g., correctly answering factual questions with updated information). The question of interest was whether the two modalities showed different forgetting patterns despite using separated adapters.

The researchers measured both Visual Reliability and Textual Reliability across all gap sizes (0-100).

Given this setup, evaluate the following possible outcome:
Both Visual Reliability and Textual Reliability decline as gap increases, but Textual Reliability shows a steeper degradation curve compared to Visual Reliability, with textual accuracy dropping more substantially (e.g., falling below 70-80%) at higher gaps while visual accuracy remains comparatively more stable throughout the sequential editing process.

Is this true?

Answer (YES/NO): YES